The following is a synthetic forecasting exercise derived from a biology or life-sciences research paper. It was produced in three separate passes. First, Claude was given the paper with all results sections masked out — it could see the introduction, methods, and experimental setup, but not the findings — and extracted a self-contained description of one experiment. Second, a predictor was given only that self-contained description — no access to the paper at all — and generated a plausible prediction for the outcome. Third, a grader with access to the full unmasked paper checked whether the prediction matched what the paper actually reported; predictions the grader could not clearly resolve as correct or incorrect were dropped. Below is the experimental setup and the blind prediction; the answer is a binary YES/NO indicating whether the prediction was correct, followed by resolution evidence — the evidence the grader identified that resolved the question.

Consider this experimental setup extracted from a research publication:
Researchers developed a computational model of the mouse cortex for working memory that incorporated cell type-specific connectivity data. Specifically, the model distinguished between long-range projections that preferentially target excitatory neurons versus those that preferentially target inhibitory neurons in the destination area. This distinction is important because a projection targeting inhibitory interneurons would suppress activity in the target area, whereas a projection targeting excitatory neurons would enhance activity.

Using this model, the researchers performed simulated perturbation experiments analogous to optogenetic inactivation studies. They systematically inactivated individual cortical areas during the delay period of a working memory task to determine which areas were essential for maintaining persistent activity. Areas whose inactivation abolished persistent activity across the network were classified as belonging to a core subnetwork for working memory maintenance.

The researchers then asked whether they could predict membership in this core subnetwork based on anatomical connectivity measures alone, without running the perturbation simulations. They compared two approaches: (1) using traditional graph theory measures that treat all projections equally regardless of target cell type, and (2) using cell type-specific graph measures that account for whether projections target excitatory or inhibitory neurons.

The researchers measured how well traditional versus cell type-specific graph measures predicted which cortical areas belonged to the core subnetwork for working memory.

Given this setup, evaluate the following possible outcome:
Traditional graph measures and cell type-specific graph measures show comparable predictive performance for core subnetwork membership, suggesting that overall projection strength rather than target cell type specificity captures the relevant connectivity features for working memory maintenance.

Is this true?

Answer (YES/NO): NO